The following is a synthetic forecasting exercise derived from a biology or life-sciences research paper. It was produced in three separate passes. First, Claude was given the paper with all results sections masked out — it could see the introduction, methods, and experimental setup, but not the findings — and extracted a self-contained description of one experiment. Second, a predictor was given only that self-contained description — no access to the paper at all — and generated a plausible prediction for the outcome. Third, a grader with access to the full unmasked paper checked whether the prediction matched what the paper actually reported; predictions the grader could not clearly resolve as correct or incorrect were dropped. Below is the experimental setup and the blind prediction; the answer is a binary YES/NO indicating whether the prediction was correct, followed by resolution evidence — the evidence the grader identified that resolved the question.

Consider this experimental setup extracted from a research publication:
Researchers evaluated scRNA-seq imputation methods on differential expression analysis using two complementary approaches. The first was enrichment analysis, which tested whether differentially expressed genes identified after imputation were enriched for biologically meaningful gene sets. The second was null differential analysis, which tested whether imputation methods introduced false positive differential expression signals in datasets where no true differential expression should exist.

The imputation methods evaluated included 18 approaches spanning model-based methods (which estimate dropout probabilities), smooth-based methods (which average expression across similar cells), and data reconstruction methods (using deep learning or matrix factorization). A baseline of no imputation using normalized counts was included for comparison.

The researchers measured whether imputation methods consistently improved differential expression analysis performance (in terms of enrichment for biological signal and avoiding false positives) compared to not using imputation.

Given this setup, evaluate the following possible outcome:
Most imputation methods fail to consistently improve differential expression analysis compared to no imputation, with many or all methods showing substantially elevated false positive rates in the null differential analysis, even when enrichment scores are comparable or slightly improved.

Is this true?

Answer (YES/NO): NO